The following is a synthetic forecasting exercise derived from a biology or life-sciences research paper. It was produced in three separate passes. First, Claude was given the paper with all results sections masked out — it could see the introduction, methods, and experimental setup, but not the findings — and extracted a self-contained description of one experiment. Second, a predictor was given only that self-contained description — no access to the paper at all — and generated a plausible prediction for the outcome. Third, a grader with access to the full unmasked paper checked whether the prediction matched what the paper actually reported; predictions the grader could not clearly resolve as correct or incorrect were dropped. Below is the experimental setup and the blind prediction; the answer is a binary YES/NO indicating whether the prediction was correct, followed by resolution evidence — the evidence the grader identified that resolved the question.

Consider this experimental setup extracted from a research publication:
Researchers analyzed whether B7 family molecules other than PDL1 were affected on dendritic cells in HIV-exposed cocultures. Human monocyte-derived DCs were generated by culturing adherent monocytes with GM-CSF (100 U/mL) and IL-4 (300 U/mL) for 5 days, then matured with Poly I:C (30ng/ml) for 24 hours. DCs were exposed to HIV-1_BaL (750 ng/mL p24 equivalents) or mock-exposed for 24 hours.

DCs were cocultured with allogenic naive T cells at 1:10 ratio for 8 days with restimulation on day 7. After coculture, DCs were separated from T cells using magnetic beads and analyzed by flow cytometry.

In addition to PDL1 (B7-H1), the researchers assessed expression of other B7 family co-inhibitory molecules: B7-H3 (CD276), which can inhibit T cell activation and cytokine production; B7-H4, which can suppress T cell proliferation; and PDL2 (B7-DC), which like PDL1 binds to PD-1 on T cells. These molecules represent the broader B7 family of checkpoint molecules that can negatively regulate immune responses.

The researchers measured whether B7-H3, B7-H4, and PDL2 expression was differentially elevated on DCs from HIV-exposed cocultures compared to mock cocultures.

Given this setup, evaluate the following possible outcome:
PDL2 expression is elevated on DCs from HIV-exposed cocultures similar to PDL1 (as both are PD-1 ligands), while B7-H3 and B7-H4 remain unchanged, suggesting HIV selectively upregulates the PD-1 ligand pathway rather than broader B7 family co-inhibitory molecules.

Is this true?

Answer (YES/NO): NO